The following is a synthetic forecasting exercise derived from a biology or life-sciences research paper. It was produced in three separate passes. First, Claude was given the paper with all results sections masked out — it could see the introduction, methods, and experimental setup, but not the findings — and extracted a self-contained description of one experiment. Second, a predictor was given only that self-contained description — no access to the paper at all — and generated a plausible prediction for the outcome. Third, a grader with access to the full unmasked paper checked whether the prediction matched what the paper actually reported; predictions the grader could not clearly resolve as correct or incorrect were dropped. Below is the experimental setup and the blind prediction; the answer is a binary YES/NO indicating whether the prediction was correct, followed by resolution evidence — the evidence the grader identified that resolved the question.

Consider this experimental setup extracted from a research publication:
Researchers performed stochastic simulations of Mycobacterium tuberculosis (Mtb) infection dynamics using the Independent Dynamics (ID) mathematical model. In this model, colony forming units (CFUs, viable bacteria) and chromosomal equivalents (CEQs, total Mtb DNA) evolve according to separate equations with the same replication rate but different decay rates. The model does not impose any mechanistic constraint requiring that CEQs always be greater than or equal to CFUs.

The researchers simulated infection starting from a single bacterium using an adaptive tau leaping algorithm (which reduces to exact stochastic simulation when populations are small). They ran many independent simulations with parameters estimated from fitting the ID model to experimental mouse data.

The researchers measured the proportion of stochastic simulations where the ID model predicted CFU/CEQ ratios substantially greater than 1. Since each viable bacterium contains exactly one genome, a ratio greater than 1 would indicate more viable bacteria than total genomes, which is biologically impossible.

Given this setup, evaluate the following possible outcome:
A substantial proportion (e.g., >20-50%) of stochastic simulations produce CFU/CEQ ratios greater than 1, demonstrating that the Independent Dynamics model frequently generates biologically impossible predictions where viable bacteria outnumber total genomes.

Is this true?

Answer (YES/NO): NO